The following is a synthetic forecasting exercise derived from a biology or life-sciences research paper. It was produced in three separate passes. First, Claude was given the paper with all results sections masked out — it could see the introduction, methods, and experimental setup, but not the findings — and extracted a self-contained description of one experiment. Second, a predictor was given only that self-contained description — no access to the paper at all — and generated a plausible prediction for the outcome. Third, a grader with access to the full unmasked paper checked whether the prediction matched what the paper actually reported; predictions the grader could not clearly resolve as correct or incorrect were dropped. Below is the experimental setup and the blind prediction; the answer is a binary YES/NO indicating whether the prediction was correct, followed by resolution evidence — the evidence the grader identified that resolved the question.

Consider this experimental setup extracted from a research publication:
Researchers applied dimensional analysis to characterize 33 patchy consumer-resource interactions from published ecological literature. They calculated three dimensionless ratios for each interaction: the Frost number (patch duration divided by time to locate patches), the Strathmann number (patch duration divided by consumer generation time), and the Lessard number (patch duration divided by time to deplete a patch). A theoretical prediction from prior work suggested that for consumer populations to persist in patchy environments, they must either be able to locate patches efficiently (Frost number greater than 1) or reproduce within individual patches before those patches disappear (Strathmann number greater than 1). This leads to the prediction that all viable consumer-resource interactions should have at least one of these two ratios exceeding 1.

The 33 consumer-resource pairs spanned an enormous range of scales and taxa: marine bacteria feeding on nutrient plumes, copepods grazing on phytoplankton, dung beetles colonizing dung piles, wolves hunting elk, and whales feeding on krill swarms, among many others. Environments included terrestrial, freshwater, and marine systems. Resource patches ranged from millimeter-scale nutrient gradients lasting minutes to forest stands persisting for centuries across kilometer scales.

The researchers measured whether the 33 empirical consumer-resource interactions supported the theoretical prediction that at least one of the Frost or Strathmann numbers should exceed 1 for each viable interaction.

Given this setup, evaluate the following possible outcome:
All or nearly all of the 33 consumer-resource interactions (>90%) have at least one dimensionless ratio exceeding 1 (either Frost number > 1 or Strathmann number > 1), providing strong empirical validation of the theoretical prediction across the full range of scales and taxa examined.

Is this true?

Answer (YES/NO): YES